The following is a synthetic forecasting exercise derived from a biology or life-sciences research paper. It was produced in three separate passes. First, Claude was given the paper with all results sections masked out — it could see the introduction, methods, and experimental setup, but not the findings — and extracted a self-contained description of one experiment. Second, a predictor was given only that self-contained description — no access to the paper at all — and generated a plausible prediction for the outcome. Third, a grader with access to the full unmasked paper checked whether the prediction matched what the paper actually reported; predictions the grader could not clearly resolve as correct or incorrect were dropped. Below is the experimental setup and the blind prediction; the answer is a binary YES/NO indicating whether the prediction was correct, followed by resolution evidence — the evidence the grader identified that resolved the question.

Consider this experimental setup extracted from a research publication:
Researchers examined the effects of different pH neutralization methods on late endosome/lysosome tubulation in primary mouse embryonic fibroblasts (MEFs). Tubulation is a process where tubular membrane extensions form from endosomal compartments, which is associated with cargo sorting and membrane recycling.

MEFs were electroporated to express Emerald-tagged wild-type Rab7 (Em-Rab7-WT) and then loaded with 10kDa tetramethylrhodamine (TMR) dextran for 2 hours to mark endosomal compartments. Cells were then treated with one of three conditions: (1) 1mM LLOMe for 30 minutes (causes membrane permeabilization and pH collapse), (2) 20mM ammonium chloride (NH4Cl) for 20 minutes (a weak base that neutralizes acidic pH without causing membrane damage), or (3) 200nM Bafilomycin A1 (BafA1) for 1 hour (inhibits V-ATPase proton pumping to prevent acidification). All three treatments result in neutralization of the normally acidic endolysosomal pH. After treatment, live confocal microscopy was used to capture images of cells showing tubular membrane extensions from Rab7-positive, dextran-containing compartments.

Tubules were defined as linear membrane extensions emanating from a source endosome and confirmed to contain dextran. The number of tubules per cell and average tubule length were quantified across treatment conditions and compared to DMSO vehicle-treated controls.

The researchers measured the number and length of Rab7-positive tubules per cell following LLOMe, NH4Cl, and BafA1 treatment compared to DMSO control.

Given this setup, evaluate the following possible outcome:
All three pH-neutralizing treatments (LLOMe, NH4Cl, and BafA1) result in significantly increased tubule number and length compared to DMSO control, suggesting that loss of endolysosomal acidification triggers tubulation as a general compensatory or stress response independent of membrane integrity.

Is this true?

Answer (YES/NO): NO